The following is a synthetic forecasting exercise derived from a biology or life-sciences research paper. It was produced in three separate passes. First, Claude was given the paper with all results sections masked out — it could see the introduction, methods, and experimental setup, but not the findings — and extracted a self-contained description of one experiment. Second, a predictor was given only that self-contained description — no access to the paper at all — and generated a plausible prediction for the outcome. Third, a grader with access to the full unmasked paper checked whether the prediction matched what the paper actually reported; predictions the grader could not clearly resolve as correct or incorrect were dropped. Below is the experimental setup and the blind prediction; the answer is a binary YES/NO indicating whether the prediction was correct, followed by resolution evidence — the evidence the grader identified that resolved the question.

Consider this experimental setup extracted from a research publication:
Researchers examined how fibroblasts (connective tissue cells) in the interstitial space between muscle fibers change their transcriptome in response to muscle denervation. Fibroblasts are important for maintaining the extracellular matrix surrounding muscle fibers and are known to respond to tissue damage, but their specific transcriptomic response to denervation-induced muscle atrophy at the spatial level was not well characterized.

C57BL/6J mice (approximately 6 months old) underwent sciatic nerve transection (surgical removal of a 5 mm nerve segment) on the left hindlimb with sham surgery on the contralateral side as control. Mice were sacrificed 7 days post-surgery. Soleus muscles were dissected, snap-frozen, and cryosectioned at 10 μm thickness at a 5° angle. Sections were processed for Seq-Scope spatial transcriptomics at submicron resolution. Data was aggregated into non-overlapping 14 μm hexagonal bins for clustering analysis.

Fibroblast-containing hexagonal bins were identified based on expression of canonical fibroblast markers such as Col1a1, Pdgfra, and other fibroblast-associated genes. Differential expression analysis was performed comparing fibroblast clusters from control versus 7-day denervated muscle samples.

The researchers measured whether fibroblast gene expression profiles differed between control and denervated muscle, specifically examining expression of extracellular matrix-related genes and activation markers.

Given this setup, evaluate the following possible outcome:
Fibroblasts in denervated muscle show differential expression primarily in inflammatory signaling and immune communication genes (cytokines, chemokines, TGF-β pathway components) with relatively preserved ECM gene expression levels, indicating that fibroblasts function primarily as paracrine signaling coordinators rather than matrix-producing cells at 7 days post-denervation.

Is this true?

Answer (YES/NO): NO